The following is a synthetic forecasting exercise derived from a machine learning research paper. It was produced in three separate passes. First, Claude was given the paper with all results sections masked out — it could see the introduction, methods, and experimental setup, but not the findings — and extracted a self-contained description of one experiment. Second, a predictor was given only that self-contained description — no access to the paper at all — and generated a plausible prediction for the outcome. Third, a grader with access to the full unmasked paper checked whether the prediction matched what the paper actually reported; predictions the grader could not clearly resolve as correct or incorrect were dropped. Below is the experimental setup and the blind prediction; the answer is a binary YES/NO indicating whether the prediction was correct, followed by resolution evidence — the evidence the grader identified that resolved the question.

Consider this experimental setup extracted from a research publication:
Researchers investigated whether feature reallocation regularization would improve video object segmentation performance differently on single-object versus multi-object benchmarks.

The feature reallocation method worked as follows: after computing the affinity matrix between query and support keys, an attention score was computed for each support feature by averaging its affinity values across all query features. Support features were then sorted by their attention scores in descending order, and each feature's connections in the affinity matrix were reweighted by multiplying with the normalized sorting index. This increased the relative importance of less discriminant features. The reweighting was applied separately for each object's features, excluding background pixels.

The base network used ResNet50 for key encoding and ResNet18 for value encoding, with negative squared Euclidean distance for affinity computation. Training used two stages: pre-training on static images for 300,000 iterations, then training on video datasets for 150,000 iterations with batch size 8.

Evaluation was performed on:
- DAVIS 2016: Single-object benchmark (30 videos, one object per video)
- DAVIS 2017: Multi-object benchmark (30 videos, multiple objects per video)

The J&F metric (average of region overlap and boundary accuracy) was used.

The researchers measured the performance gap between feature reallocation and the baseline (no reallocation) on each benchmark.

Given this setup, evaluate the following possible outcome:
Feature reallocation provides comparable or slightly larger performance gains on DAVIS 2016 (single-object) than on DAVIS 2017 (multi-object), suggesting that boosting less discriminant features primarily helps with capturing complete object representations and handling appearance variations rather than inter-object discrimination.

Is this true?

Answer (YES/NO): NO